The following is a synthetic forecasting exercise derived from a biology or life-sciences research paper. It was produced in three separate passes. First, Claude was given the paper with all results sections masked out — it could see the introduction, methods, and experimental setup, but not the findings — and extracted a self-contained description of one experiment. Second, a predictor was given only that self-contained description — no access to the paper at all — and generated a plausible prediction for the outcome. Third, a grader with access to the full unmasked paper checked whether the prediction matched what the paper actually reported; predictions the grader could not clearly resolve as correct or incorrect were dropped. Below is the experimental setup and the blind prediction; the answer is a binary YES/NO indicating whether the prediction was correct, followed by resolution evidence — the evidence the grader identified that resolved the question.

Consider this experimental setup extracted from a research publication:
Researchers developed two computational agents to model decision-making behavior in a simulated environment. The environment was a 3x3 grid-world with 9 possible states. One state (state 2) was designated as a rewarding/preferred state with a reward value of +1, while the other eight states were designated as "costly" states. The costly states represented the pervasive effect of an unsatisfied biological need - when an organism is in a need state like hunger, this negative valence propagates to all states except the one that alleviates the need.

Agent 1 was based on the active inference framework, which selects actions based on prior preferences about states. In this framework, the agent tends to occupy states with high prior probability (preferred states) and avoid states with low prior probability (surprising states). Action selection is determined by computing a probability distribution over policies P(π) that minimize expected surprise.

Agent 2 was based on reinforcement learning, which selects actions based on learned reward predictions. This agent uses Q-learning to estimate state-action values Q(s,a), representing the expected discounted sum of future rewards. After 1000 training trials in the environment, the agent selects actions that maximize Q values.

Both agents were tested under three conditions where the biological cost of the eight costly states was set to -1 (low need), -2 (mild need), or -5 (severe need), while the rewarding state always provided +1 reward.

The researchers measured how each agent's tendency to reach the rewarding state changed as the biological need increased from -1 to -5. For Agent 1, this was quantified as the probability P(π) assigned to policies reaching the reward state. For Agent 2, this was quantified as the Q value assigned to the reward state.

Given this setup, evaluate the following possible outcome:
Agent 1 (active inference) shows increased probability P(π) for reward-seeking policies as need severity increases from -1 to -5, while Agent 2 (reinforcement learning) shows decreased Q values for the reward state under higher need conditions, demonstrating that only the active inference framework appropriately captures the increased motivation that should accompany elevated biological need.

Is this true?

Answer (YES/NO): NO